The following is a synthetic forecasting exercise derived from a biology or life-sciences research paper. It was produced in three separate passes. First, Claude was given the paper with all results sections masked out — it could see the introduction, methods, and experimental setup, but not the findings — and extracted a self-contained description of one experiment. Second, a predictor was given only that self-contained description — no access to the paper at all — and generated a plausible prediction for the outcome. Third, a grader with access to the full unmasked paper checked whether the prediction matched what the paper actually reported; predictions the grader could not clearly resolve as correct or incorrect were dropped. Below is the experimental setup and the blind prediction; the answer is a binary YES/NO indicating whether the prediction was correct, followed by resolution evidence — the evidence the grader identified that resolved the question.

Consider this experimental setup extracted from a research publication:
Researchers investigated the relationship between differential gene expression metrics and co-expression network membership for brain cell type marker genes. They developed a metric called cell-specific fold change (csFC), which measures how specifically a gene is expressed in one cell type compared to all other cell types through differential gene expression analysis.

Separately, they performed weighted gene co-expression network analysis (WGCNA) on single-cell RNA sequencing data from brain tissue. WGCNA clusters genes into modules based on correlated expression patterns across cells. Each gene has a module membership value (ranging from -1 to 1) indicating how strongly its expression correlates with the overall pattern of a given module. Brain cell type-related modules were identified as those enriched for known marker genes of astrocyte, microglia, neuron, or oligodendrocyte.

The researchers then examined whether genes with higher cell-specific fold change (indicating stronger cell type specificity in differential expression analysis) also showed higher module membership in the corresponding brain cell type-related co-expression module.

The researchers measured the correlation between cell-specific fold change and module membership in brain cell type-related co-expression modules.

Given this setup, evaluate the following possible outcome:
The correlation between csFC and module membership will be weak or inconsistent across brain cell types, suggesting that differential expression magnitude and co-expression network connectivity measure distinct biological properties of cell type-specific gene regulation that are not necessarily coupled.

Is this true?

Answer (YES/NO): NO